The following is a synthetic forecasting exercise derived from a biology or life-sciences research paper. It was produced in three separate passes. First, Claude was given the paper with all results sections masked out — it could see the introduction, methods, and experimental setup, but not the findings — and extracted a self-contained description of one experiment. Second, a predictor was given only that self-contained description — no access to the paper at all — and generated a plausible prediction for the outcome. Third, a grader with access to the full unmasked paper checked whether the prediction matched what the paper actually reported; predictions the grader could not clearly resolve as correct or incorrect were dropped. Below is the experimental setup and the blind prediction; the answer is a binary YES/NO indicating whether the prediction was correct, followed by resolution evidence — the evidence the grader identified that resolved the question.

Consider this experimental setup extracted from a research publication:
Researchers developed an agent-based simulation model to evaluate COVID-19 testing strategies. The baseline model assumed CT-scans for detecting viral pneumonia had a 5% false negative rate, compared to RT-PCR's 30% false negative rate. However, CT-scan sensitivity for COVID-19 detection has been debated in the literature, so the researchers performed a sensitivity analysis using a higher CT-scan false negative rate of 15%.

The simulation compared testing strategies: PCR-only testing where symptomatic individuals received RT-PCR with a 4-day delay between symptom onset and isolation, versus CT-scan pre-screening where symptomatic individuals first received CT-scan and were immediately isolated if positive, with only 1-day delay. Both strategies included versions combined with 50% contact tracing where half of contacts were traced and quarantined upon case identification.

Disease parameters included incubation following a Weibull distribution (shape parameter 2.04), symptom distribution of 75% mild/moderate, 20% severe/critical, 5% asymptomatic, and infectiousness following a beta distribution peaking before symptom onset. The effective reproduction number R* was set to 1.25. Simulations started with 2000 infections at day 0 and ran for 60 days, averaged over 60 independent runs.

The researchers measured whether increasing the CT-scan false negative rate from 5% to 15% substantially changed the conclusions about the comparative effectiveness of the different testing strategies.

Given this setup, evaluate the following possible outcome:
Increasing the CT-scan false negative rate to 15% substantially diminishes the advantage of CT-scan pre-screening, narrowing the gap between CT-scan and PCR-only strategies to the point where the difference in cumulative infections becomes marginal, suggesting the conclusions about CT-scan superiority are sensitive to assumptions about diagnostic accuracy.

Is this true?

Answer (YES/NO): NO